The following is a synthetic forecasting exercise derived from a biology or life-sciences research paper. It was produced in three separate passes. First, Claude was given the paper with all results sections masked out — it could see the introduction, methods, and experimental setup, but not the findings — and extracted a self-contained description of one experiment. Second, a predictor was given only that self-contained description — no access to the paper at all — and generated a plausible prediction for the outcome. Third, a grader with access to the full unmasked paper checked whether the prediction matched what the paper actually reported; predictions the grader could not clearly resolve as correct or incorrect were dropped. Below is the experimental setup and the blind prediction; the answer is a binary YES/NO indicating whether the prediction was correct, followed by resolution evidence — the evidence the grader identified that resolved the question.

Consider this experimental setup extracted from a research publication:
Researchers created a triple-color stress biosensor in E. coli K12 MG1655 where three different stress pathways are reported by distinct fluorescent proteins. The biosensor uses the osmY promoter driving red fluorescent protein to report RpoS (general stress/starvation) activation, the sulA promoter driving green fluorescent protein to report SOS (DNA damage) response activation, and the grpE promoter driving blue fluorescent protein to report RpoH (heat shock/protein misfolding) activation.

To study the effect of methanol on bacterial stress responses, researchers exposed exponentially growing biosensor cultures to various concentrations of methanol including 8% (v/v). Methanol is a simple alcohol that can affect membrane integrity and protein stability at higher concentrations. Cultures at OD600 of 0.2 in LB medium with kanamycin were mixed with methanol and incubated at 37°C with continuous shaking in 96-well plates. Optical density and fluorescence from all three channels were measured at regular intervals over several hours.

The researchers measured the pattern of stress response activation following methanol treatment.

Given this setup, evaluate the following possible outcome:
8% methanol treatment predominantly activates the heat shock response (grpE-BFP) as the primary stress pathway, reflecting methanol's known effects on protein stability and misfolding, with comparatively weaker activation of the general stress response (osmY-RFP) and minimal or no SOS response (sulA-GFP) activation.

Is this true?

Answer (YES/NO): YES